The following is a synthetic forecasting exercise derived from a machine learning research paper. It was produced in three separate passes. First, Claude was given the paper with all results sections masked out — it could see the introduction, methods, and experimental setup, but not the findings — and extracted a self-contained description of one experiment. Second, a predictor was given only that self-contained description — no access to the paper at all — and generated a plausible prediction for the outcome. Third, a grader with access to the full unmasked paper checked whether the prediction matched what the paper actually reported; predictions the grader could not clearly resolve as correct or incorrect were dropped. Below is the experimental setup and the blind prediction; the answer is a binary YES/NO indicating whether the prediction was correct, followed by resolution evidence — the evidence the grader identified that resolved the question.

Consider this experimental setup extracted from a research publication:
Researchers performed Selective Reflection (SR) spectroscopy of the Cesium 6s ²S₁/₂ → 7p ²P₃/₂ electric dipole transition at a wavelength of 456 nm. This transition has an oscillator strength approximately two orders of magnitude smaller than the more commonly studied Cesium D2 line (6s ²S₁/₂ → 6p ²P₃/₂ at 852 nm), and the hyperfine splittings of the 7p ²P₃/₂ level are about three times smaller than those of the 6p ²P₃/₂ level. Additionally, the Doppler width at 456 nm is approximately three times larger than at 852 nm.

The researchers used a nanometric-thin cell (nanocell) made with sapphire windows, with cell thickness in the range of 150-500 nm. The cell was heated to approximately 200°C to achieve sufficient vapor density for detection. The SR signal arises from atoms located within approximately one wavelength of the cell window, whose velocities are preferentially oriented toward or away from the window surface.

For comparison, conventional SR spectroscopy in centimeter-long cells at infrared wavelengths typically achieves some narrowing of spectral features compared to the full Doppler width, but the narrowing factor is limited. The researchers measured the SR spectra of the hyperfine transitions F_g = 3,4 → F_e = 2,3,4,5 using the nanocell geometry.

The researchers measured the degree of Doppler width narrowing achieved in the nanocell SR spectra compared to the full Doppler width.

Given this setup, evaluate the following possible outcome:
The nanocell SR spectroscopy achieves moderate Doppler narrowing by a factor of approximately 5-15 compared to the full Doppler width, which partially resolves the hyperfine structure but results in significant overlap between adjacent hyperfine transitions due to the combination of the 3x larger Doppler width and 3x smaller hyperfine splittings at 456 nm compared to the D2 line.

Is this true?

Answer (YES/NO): NO